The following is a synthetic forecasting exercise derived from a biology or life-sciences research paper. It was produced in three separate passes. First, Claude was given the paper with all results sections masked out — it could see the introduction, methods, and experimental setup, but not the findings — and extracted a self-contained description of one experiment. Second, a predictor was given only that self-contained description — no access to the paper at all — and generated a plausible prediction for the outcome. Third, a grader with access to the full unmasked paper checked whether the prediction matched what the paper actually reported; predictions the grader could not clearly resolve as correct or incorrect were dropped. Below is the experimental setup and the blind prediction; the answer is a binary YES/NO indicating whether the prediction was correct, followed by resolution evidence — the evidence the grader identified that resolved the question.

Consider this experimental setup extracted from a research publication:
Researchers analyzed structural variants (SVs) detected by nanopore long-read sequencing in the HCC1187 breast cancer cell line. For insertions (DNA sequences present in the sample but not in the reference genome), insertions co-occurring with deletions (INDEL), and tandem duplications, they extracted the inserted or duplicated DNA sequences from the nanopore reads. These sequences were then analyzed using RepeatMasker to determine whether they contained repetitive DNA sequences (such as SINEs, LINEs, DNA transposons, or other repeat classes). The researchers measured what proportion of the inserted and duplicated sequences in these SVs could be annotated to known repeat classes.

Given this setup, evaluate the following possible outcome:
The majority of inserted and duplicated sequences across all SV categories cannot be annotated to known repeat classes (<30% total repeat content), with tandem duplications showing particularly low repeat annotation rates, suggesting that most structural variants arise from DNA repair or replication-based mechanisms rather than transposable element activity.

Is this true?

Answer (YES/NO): NO